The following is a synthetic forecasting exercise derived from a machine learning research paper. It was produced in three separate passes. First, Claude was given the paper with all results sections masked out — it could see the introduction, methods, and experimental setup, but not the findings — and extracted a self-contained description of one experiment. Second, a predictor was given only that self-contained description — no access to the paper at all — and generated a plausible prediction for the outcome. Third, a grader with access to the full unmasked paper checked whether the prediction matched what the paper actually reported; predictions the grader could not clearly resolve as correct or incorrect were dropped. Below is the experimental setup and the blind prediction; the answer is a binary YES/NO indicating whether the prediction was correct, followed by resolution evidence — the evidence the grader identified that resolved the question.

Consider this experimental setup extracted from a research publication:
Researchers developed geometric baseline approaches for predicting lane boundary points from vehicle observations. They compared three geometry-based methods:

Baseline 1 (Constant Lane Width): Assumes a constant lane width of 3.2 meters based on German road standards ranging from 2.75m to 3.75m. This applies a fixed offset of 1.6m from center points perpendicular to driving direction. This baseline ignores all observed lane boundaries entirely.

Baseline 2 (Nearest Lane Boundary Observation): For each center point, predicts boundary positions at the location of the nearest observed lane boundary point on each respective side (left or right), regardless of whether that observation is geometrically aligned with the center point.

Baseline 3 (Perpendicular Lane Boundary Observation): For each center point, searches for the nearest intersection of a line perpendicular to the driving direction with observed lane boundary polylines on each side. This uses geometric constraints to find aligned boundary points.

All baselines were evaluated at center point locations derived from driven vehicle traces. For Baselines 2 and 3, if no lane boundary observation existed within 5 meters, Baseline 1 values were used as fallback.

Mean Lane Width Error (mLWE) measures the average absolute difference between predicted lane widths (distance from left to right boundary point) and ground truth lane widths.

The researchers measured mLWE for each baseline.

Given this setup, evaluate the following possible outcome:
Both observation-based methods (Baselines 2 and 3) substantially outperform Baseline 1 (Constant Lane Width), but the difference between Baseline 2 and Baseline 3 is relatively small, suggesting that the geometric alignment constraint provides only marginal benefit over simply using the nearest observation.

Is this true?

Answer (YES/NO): NO